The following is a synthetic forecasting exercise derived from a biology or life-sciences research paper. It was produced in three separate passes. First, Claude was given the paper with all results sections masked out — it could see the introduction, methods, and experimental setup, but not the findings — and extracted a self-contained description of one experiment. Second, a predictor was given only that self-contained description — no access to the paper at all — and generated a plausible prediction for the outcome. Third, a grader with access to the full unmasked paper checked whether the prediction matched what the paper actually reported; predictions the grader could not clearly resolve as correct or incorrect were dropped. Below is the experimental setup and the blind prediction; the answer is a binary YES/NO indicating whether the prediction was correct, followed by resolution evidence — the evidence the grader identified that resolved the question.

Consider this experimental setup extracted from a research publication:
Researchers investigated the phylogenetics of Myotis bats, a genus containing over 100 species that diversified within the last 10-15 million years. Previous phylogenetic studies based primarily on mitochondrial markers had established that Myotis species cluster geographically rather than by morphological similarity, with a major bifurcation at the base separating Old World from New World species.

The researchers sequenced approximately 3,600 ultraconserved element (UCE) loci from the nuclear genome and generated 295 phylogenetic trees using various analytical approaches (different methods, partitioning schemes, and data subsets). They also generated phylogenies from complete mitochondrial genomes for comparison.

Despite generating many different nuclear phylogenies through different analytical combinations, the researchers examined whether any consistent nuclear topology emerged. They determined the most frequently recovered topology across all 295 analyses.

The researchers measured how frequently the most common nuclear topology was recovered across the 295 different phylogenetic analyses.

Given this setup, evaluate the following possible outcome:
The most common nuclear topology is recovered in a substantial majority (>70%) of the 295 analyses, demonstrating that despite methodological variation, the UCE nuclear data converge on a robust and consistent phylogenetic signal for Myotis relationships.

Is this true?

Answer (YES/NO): NO